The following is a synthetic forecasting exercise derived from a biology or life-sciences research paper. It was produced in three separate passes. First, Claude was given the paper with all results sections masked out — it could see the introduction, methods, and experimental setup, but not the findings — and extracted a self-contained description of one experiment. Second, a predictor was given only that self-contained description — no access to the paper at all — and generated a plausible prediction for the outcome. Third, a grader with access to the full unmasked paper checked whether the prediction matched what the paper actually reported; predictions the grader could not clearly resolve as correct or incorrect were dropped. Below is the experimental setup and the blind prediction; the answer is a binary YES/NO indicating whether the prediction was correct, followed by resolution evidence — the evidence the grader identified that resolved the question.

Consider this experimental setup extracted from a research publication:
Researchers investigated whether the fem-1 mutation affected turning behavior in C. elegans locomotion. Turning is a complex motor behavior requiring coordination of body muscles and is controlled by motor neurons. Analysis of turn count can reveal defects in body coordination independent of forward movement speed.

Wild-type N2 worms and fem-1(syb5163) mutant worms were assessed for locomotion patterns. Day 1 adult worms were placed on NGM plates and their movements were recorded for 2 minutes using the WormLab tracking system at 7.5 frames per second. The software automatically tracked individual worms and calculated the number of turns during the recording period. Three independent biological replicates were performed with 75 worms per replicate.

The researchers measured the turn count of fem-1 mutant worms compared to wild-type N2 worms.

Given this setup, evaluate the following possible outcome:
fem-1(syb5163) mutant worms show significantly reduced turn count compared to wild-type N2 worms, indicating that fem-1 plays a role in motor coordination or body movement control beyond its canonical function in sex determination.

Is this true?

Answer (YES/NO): YES